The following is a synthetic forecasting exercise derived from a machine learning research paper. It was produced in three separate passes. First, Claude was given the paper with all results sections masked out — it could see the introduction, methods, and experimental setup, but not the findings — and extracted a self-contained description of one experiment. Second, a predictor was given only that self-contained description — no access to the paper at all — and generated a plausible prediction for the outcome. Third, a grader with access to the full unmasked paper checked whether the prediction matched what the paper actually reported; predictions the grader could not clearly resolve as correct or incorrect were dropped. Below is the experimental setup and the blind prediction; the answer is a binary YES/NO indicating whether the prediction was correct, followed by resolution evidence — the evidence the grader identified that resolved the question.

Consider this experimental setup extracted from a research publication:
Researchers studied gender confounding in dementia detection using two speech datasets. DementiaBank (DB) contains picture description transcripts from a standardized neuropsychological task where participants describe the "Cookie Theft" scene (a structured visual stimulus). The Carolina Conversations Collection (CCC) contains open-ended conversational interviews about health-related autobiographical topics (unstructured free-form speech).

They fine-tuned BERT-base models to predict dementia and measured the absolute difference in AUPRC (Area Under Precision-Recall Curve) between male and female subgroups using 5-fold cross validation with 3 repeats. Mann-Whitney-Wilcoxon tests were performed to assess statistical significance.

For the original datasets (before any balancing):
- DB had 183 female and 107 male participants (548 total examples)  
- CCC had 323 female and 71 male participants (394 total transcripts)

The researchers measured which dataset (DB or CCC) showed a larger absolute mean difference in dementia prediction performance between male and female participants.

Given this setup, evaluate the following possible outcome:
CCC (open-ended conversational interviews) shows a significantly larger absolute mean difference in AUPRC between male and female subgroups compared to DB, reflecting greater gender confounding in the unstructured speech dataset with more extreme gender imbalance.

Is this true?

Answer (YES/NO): YES